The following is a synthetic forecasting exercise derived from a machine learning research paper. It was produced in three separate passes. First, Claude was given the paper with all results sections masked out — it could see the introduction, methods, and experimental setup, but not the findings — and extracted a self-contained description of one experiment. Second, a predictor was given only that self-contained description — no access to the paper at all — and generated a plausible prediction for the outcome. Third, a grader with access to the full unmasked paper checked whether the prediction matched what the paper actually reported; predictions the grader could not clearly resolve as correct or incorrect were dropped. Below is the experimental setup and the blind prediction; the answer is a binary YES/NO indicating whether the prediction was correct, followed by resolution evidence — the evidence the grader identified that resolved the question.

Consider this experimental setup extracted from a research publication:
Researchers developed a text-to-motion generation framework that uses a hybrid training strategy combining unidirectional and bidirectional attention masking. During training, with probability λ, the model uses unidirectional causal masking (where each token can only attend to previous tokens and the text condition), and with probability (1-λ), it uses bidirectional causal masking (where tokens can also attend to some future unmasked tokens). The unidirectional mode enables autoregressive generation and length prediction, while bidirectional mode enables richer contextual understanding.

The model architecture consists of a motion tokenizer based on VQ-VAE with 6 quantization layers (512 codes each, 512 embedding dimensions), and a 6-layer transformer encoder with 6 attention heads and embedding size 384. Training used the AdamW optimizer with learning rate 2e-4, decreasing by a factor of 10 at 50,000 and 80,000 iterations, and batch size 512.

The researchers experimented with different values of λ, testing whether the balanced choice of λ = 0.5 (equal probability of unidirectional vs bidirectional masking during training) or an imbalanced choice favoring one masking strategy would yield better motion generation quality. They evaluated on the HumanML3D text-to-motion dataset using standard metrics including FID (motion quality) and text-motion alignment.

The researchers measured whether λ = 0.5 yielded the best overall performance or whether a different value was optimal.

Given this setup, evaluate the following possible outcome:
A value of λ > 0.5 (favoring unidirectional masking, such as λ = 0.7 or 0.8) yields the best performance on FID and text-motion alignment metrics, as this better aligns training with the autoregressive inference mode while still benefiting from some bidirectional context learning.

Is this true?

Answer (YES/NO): NO